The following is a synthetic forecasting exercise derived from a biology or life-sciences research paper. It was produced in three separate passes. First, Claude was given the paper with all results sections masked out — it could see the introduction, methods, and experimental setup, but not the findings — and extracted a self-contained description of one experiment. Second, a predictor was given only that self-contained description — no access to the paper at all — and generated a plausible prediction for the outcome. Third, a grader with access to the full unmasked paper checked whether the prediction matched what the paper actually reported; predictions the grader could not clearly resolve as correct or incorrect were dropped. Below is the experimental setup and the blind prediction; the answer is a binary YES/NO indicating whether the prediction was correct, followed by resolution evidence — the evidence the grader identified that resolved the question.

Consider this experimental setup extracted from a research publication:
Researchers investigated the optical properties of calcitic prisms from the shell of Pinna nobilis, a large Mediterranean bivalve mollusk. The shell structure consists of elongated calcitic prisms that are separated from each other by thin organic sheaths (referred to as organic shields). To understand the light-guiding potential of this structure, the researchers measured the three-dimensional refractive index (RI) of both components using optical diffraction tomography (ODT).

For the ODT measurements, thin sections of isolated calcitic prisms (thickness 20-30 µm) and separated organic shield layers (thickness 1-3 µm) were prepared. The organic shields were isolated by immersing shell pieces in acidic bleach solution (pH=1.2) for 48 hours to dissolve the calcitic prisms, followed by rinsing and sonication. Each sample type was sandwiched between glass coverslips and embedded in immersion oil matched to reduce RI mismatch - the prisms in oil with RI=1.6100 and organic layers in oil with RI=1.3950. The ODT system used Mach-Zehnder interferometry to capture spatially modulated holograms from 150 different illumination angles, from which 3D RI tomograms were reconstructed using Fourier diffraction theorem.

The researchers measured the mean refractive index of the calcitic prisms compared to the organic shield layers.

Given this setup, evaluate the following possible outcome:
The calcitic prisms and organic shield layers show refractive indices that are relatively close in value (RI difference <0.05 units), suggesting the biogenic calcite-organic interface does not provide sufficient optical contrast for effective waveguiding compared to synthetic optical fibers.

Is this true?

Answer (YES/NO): NO